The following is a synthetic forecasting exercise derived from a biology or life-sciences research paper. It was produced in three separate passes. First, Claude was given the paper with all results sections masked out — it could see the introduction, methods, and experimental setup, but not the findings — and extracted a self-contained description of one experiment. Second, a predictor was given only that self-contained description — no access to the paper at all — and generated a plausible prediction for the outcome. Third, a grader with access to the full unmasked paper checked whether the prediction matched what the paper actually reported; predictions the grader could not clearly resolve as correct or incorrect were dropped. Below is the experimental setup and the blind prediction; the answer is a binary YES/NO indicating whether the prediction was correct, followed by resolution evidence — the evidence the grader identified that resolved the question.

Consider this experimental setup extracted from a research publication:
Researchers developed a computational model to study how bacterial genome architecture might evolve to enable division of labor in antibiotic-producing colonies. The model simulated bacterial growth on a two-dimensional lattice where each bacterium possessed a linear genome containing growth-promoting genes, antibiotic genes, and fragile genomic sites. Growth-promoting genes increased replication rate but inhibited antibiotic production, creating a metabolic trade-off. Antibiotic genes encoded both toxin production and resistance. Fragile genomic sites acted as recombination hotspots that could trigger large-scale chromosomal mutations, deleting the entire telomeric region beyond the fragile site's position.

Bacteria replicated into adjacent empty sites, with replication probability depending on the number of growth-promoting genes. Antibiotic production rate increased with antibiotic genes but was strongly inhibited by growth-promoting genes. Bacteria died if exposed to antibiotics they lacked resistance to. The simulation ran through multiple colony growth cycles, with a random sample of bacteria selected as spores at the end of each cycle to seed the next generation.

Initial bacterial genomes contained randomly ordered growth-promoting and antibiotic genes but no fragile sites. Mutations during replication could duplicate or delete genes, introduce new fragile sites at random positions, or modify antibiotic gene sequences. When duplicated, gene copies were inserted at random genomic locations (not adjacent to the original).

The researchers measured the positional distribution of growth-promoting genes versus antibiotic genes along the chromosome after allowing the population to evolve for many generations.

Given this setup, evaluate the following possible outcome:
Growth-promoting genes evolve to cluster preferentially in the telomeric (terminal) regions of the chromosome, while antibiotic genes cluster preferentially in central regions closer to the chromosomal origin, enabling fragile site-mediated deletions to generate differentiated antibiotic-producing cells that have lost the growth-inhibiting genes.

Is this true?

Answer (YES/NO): YES